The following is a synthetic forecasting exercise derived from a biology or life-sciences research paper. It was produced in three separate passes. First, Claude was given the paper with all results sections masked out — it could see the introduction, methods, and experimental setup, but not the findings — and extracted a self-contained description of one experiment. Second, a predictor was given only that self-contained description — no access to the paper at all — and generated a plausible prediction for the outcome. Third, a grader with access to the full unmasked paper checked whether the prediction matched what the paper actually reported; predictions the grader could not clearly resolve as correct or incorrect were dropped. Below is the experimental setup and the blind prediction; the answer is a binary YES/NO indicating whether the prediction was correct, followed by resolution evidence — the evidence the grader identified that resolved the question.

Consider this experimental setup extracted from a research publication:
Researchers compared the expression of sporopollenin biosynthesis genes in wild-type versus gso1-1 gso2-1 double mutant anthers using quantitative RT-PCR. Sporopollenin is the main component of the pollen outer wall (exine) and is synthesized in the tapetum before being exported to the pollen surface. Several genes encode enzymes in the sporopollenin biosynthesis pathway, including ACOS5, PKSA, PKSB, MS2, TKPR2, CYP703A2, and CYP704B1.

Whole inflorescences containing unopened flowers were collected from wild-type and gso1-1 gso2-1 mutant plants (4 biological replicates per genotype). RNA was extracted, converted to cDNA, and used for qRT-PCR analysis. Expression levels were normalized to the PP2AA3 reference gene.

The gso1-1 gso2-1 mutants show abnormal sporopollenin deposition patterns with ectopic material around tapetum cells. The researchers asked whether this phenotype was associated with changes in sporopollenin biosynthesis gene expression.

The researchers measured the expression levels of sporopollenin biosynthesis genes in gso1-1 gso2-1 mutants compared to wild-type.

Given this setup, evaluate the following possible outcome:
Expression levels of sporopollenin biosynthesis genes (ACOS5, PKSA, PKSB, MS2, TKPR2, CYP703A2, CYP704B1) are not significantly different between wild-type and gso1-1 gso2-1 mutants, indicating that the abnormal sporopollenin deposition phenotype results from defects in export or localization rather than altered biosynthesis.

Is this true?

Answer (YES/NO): YES